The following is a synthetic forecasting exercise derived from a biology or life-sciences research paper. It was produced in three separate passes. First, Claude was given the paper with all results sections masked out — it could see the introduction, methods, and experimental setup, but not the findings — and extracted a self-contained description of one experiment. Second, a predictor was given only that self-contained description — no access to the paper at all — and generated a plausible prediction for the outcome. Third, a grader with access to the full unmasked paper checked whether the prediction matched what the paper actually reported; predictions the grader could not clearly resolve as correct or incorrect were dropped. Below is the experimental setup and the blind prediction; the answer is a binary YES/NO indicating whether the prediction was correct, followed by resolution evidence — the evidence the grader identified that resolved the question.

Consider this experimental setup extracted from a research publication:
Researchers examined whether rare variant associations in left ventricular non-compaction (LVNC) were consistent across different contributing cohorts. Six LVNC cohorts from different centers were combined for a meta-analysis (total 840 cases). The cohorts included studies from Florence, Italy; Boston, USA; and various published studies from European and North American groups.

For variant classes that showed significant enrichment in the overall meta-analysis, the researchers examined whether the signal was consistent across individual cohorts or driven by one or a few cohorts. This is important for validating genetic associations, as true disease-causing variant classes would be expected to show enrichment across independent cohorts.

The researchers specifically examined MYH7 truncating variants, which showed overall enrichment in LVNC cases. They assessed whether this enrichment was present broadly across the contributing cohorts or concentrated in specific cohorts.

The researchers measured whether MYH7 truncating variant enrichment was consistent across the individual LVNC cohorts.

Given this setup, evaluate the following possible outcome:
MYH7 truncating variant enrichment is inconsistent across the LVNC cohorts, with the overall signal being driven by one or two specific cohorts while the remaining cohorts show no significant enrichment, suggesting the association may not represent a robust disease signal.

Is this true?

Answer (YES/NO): NO